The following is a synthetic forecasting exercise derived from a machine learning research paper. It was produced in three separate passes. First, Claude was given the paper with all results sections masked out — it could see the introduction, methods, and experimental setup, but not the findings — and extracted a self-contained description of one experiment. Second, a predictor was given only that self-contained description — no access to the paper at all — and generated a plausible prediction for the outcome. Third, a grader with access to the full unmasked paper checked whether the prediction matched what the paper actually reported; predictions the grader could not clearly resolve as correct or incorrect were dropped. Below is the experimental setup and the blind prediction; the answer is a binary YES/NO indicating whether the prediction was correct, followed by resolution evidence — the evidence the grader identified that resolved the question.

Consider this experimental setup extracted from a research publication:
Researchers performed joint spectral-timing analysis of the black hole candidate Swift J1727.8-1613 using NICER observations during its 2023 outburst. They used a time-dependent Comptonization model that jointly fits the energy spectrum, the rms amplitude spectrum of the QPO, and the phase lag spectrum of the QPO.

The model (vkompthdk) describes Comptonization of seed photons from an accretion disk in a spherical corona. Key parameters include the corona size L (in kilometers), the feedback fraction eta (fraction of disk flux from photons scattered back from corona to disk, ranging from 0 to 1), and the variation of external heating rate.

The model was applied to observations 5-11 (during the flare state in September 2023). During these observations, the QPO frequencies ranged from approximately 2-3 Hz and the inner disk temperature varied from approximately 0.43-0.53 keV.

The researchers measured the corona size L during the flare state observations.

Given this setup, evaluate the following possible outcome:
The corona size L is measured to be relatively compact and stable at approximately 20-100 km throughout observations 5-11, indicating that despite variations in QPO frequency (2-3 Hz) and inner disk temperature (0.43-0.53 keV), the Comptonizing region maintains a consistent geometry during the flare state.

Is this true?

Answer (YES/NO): NO